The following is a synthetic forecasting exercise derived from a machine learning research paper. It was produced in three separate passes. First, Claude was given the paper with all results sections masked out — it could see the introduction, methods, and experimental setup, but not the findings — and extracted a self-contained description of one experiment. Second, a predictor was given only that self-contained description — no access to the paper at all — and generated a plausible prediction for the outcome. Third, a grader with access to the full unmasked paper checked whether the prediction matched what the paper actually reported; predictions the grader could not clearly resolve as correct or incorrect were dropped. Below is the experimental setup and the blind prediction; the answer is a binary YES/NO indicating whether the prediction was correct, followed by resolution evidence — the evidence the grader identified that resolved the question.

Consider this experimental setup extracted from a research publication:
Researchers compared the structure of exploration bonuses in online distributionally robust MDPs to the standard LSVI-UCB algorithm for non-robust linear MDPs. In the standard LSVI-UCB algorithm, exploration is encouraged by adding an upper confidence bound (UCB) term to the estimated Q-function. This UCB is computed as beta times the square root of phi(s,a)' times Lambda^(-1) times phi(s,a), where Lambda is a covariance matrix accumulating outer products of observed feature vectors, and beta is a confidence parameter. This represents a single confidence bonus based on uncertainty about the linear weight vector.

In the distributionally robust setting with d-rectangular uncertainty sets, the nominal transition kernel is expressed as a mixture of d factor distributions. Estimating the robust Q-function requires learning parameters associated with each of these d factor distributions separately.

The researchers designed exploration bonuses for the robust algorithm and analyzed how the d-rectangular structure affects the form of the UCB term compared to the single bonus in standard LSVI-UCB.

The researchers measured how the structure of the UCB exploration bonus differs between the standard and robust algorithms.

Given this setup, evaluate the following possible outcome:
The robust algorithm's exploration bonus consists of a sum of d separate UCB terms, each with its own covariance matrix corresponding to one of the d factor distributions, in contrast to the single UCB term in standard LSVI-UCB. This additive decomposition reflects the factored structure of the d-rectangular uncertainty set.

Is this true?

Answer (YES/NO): NO